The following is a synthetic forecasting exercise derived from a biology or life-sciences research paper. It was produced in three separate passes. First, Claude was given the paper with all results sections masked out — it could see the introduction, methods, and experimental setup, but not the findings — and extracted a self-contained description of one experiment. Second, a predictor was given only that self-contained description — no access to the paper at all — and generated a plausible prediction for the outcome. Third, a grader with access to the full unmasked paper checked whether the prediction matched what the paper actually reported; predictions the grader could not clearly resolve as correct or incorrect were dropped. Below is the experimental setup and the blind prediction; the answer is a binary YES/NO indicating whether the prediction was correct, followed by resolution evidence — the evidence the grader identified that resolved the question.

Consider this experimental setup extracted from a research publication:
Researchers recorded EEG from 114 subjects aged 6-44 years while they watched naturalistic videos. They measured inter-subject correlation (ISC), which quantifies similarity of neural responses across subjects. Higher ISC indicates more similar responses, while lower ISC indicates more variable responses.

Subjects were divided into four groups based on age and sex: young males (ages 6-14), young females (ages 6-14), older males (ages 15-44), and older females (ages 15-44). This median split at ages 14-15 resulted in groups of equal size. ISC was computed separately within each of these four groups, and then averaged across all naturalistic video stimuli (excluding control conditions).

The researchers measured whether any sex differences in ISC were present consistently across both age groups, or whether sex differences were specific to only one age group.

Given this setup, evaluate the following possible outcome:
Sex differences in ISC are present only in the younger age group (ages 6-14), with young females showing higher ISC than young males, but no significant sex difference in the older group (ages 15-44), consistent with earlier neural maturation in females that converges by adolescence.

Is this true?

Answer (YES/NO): NO